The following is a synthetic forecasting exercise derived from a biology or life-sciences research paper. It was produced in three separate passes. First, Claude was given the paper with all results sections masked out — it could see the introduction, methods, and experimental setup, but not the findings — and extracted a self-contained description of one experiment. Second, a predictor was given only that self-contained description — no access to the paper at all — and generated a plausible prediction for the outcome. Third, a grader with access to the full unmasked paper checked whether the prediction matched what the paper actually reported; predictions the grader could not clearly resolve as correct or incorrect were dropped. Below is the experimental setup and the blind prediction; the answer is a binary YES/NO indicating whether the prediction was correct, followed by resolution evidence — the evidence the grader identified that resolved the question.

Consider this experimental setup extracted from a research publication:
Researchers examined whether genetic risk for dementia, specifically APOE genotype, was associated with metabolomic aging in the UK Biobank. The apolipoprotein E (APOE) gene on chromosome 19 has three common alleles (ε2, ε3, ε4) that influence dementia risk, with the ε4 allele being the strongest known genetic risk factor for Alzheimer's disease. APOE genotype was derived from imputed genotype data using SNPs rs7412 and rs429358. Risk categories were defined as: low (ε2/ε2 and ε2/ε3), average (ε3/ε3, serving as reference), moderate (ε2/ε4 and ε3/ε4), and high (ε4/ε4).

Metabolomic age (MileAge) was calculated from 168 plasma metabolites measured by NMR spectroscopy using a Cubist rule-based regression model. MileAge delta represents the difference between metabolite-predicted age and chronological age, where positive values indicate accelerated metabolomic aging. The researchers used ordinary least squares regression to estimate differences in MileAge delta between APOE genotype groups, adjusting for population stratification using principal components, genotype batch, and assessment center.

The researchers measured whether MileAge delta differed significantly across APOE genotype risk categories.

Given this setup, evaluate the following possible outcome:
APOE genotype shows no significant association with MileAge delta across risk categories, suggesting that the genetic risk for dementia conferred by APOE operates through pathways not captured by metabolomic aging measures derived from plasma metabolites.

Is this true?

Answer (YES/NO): NO